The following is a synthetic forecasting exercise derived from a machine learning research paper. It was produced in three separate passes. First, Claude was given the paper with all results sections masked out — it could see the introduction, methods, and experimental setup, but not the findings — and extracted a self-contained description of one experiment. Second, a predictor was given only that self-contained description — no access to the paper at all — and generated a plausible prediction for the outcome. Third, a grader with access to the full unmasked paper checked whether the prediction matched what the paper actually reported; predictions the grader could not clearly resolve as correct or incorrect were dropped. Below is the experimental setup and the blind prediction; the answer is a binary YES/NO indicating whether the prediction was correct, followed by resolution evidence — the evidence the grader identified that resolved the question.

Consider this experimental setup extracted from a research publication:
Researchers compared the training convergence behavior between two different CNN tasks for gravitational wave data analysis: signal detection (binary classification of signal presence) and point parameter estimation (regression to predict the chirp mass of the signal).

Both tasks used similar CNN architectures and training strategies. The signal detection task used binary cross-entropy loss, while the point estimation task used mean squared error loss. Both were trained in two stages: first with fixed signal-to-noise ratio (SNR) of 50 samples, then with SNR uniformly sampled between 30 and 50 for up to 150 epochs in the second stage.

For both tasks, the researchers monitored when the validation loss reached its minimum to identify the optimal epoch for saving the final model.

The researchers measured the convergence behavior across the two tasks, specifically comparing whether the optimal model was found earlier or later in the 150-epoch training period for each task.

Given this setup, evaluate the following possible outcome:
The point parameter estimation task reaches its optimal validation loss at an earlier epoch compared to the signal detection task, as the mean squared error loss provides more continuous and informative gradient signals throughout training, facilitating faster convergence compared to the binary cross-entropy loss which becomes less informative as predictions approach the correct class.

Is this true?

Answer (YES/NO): NO